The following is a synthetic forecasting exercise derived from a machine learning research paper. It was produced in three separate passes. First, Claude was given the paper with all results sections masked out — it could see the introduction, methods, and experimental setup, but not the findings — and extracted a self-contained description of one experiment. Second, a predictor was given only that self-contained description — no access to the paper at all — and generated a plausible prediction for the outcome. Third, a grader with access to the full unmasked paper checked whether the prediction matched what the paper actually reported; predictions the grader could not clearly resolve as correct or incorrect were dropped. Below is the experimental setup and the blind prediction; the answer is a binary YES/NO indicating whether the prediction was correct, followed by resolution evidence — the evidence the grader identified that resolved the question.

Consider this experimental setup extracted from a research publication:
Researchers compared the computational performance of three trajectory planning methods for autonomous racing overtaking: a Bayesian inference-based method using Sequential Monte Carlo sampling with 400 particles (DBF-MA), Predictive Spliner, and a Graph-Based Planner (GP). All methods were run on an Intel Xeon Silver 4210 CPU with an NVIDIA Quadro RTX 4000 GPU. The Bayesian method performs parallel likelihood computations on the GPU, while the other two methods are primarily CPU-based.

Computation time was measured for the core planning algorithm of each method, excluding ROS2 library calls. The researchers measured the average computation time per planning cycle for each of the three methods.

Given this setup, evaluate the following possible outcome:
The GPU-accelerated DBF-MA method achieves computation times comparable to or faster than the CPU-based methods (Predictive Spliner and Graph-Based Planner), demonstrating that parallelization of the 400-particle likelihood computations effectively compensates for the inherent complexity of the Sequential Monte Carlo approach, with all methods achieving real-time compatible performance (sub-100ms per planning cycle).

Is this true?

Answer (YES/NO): NO